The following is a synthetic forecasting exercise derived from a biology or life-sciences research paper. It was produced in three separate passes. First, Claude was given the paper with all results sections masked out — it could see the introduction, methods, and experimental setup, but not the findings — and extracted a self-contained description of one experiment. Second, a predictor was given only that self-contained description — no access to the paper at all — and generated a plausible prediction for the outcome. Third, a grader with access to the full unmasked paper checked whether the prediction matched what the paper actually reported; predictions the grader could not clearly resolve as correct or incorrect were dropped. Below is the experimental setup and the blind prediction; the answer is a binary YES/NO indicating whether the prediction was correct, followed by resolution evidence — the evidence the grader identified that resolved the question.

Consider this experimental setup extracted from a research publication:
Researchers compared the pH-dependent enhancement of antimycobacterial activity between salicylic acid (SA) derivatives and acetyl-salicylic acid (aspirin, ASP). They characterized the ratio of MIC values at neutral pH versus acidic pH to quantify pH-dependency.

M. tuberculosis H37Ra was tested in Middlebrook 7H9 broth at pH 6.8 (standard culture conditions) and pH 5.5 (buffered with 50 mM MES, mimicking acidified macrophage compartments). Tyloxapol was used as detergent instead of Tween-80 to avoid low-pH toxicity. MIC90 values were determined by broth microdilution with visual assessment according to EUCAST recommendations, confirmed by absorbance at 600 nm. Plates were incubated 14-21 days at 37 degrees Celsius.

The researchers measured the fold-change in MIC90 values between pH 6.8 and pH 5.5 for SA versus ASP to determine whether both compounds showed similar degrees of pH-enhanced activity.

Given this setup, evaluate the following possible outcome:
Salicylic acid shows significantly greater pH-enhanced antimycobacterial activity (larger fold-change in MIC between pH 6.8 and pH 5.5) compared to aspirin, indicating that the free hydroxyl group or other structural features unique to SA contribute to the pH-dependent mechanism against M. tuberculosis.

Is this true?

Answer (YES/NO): NO